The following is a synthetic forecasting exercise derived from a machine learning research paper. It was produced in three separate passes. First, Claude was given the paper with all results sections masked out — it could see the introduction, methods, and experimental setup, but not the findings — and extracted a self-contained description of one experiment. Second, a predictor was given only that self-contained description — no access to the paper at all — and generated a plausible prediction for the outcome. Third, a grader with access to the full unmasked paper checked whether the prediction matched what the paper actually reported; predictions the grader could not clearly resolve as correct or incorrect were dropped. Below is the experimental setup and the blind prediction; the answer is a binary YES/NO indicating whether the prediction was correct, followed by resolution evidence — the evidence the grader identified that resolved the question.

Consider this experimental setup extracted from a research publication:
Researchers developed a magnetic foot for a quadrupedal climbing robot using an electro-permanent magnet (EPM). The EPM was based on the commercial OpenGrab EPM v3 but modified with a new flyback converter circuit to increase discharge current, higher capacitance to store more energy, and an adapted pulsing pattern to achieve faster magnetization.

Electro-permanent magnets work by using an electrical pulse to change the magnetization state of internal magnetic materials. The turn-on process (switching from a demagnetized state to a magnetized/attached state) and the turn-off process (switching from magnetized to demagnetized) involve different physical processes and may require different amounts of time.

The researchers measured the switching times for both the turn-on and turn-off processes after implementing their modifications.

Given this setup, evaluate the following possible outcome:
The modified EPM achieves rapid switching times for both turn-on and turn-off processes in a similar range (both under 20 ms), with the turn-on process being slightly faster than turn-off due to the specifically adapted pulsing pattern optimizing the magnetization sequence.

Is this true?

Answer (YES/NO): NO